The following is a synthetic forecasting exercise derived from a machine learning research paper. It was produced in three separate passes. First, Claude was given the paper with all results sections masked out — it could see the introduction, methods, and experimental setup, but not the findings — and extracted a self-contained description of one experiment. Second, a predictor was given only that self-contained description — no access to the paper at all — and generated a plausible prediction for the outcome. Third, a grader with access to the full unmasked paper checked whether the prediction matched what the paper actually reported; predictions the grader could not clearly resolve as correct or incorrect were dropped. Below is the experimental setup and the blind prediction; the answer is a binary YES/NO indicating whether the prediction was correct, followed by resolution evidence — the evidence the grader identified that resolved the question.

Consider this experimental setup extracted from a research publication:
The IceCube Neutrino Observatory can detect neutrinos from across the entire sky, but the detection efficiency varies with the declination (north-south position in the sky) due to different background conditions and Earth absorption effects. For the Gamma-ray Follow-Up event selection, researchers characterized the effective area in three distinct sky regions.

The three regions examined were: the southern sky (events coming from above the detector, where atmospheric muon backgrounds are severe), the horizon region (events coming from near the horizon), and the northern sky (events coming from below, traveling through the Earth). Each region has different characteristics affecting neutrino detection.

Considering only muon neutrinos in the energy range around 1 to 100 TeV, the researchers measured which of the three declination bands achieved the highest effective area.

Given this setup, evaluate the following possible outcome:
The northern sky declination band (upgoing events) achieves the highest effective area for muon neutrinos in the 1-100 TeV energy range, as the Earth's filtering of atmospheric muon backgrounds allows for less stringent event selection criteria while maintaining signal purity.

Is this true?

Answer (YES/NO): NO